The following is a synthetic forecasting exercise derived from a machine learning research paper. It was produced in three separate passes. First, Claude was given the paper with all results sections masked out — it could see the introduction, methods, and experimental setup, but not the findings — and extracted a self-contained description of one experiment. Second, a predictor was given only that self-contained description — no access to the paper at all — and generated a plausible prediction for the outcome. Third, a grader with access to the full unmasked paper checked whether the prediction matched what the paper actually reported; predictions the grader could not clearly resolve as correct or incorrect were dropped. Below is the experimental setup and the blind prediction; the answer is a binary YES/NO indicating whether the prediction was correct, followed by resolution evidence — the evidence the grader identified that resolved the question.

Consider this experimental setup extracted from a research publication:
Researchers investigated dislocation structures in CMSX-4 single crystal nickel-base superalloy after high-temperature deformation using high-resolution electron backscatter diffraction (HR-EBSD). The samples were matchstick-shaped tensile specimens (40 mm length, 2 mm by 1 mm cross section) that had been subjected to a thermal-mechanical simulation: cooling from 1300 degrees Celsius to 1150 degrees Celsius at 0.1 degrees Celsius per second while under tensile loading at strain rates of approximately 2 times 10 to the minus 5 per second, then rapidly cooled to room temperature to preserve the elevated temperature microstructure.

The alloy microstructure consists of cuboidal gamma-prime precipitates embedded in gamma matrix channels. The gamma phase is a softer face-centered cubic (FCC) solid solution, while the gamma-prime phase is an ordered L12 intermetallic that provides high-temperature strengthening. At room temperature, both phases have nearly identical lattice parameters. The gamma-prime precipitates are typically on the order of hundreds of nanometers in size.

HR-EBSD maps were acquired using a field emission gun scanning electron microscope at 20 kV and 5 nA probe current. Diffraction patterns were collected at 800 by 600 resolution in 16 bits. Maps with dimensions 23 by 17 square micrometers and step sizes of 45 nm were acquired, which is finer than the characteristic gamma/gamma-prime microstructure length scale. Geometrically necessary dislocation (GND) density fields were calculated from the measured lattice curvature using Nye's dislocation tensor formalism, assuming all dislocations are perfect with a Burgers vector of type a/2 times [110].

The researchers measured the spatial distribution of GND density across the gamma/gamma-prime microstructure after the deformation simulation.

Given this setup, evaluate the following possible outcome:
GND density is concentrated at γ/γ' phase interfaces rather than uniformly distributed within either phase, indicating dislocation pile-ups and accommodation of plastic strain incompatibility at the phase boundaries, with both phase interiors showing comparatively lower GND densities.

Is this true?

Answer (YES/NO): YES